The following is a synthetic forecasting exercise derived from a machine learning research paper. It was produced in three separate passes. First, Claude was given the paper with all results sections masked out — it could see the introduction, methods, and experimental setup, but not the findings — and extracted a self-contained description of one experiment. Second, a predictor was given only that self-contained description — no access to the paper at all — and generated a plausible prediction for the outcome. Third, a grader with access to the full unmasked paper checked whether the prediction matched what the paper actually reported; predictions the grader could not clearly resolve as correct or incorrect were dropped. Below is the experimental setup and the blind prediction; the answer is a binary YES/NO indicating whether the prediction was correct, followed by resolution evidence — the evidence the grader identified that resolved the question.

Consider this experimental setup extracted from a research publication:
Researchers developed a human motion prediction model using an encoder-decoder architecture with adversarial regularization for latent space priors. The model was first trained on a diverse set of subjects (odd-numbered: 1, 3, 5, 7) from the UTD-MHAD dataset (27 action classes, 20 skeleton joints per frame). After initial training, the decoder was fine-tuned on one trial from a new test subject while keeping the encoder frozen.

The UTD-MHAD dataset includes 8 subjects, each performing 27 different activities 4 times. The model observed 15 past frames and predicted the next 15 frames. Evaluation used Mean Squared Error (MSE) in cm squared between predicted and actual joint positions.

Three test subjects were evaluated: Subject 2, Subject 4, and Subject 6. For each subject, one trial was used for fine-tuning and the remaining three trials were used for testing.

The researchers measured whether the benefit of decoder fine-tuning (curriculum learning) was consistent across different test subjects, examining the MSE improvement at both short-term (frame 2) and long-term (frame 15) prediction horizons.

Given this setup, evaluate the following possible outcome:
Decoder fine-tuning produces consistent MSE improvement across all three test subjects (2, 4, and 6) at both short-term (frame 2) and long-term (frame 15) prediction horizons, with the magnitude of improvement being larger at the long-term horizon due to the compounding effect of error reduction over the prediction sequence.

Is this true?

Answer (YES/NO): NO